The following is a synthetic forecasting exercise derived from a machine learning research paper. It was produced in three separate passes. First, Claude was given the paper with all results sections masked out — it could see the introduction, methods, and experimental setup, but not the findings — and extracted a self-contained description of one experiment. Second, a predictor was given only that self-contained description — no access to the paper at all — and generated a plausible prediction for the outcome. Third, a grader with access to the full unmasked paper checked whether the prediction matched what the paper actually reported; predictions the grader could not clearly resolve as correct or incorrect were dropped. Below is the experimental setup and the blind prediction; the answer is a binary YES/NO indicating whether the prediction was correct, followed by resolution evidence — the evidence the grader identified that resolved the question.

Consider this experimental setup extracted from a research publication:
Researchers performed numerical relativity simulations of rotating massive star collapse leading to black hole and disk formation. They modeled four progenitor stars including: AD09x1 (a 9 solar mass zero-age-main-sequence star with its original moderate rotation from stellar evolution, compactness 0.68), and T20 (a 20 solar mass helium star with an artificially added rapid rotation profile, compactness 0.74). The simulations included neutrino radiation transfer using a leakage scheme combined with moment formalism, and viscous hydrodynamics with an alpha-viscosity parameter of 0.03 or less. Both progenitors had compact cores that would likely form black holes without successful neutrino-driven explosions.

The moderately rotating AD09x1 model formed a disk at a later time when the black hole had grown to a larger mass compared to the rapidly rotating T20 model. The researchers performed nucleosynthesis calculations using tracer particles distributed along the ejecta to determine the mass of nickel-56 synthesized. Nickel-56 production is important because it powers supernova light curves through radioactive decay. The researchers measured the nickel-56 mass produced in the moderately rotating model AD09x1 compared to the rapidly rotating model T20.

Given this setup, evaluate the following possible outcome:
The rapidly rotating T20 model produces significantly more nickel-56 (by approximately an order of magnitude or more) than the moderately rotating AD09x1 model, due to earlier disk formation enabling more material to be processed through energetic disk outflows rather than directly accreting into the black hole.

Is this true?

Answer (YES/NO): YES